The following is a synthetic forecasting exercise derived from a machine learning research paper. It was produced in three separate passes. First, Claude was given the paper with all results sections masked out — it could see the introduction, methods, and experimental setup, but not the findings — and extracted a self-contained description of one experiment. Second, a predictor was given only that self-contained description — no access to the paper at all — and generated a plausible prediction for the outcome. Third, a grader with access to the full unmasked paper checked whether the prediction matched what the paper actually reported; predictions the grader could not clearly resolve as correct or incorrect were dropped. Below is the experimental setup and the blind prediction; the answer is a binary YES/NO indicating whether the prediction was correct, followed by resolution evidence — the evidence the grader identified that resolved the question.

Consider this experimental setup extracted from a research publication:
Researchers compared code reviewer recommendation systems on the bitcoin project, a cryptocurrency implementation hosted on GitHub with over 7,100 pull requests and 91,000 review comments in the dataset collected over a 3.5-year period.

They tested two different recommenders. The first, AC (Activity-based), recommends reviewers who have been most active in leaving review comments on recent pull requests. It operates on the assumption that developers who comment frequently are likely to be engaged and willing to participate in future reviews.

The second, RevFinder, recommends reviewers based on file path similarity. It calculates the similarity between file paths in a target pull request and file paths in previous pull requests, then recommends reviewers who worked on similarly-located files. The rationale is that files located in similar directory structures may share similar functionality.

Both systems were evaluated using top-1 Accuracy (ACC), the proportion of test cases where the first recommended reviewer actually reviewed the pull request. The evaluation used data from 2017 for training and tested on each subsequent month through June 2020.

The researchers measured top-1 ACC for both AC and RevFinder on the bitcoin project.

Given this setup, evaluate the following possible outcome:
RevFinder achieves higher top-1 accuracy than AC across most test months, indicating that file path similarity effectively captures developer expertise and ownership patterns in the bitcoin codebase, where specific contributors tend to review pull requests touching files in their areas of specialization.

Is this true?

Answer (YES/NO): NO